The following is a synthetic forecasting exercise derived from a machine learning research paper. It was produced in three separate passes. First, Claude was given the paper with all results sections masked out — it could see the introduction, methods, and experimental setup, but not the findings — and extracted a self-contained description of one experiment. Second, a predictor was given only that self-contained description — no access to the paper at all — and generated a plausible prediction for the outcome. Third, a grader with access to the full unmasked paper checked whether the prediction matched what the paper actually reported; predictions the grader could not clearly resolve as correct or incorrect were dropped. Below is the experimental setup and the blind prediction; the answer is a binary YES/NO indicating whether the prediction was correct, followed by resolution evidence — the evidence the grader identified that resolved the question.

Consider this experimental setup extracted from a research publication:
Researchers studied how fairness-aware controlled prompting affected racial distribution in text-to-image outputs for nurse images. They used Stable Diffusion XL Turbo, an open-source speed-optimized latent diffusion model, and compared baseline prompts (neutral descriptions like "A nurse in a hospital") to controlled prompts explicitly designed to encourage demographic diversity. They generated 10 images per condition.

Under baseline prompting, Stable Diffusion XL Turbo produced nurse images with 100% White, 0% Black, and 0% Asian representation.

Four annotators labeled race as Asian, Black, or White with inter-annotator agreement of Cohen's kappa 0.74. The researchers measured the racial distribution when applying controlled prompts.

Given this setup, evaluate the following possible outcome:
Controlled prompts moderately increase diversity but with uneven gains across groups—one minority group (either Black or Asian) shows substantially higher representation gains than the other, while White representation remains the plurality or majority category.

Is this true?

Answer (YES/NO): NO